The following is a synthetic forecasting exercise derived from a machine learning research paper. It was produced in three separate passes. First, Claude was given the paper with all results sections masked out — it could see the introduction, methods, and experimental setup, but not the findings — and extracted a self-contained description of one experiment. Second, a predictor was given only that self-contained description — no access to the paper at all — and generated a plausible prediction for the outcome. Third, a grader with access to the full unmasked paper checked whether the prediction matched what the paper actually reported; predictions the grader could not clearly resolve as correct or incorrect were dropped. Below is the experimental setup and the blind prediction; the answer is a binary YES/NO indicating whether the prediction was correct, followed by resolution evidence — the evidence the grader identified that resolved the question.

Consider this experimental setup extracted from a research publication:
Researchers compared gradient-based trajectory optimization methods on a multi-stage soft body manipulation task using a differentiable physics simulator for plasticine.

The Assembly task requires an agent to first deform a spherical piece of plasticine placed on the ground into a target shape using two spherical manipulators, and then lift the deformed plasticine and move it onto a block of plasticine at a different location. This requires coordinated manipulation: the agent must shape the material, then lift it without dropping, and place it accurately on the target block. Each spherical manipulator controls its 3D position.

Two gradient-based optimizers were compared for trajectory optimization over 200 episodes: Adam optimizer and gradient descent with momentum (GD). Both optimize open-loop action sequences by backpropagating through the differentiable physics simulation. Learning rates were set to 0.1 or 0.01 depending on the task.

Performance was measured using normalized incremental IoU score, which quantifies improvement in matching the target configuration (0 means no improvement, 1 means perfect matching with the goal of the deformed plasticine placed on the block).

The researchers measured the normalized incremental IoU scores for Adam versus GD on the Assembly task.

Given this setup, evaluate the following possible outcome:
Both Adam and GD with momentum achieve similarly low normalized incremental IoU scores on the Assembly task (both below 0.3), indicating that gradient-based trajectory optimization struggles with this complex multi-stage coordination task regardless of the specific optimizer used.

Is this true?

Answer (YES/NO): NO